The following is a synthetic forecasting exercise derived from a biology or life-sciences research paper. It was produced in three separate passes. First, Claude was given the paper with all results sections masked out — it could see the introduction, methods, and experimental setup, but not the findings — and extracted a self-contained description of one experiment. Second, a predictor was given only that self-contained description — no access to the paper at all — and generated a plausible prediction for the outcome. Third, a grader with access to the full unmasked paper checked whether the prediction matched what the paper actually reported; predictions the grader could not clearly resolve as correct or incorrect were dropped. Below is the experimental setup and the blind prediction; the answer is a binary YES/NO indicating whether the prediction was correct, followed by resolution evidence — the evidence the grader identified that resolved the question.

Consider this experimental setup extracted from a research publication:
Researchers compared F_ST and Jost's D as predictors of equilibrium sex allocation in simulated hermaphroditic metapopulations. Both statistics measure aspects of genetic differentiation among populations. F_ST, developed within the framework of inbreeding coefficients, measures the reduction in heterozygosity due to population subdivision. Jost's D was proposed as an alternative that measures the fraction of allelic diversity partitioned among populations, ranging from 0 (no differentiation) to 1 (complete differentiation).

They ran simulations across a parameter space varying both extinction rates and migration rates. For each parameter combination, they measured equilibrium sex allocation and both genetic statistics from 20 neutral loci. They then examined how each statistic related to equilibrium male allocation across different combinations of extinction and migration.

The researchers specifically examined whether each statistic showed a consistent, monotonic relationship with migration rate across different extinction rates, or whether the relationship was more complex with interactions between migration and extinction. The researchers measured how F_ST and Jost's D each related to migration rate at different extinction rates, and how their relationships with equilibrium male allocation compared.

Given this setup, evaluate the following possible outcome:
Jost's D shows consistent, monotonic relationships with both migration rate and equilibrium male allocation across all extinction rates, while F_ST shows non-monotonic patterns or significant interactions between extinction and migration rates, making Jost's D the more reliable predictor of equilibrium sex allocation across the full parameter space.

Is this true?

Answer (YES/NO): NO